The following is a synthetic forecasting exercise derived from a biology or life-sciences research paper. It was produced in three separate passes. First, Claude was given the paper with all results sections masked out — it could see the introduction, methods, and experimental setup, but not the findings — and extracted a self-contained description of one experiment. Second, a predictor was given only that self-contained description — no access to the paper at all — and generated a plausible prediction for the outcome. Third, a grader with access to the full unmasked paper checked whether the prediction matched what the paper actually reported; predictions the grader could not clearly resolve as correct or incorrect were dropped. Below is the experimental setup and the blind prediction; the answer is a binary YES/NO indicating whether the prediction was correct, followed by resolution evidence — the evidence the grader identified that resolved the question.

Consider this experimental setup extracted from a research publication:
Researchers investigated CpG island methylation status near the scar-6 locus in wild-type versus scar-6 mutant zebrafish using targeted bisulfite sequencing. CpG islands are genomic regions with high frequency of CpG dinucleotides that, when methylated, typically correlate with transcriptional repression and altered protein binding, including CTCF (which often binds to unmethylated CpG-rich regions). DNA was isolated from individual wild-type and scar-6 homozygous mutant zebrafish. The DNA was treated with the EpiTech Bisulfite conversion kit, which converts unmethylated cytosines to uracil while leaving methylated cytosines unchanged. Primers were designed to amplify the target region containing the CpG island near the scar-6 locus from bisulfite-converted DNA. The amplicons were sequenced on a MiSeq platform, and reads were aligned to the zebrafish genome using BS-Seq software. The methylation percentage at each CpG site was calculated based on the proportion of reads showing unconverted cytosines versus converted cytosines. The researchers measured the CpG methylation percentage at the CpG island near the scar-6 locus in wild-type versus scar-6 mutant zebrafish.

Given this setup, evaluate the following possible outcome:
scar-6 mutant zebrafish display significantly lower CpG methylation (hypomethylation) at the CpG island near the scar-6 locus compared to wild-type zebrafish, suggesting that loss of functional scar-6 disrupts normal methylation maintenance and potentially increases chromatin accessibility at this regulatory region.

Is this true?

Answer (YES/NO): YES